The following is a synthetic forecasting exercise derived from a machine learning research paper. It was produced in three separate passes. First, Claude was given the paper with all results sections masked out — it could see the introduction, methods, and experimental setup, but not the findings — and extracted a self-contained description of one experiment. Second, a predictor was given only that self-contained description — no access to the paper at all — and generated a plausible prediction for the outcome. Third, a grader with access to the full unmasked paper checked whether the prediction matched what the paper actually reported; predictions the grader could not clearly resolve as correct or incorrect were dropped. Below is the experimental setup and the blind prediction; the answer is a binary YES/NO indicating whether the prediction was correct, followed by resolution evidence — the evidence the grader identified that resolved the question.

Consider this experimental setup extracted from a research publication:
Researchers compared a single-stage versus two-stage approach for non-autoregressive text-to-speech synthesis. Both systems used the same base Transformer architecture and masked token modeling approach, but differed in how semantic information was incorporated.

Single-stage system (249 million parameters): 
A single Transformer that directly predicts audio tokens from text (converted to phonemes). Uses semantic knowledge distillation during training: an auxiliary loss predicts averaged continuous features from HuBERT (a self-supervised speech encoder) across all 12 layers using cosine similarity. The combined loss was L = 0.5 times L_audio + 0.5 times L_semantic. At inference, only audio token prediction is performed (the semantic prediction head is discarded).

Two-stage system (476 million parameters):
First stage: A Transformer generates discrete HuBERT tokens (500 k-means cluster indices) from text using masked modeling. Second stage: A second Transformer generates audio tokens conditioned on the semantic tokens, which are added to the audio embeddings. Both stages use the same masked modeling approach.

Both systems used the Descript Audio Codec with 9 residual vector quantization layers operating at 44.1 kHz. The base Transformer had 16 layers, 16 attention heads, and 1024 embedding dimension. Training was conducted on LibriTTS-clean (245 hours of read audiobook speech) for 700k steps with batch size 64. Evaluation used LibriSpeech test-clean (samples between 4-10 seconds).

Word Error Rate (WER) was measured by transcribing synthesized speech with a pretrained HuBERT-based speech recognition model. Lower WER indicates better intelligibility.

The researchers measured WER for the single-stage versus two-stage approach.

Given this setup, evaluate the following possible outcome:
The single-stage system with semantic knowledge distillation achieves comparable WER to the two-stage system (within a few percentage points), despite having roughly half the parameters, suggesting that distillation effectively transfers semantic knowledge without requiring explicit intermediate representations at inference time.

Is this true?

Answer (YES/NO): NO